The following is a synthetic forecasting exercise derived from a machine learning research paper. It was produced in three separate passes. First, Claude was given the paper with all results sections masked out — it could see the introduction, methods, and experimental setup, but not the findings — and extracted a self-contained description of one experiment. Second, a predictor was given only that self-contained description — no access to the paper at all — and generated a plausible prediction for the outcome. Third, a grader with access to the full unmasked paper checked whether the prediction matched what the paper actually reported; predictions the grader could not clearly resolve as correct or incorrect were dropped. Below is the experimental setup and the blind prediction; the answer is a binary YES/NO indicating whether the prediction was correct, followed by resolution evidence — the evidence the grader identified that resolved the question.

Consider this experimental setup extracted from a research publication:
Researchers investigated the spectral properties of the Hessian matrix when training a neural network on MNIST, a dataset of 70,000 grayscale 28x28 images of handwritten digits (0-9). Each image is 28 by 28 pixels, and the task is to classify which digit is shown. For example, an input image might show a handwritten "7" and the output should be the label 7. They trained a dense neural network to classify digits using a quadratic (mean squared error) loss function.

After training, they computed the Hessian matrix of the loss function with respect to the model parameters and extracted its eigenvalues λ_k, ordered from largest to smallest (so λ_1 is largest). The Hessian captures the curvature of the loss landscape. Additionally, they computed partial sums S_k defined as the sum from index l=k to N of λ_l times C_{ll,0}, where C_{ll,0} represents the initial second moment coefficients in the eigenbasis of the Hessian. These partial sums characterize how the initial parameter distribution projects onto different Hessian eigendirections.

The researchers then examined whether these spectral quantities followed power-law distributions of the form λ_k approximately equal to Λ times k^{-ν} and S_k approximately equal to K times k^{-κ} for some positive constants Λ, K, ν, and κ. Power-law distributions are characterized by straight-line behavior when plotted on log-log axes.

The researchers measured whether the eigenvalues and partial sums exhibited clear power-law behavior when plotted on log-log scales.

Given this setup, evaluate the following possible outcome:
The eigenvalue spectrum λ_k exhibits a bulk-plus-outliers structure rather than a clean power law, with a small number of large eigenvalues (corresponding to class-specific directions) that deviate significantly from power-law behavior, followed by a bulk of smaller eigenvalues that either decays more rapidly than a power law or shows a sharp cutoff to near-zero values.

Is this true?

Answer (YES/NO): NO